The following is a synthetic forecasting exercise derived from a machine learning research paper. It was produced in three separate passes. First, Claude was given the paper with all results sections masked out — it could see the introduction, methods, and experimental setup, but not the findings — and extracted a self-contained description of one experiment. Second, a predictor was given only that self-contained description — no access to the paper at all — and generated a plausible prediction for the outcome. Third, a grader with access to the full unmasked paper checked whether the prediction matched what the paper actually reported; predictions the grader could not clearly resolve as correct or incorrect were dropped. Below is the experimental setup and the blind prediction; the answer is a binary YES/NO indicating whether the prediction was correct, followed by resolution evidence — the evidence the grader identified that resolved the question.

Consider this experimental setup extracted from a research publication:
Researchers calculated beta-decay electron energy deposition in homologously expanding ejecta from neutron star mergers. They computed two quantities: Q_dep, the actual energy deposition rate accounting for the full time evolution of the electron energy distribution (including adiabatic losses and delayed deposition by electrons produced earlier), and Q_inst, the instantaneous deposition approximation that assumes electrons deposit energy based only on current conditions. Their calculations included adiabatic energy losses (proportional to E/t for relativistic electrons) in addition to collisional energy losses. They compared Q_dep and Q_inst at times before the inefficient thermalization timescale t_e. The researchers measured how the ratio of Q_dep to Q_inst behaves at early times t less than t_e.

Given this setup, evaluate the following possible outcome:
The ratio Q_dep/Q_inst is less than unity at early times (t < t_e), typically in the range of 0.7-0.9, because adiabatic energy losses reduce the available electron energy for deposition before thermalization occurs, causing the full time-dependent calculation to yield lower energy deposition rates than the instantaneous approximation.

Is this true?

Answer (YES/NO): NO